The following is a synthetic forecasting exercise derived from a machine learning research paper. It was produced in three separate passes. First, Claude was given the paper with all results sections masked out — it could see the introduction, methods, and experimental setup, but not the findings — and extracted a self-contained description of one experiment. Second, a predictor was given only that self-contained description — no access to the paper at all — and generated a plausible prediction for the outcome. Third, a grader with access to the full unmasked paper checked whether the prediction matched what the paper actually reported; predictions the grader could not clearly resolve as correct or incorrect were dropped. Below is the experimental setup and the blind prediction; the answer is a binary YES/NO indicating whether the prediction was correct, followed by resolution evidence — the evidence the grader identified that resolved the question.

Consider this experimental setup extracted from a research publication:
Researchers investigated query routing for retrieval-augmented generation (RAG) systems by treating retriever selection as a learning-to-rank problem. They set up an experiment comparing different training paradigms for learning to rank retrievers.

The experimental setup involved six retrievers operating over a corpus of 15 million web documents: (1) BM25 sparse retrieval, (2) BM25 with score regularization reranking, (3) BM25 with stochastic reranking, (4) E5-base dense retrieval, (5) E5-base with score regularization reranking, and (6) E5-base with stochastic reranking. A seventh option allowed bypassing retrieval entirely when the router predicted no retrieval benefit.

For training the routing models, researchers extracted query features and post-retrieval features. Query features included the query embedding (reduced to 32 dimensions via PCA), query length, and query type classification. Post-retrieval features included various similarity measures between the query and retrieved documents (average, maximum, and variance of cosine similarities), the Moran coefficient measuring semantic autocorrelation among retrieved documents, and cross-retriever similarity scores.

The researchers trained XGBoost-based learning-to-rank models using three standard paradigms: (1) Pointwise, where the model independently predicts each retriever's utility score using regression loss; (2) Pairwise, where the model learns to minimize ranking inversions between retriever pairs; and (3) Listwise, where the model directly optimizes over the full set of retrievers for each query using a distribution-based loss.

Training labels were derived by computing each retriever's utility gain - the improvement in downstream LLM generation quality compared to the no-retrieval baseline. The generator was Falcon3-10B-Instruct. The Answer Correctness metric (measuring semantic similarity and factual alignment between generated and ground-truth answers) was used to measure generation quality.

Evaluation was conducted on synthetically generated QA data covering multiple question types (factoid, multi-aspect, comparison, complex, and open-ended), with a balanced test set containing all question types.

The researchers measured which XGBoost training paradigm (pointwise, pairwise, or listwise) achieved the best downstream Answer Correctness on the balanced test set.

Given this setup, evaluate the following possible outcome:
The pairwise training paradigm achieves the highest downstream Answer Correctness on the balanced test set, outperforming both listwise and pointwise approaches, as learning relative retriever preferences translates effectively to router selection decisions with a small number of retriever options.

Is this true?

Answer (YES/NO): YES